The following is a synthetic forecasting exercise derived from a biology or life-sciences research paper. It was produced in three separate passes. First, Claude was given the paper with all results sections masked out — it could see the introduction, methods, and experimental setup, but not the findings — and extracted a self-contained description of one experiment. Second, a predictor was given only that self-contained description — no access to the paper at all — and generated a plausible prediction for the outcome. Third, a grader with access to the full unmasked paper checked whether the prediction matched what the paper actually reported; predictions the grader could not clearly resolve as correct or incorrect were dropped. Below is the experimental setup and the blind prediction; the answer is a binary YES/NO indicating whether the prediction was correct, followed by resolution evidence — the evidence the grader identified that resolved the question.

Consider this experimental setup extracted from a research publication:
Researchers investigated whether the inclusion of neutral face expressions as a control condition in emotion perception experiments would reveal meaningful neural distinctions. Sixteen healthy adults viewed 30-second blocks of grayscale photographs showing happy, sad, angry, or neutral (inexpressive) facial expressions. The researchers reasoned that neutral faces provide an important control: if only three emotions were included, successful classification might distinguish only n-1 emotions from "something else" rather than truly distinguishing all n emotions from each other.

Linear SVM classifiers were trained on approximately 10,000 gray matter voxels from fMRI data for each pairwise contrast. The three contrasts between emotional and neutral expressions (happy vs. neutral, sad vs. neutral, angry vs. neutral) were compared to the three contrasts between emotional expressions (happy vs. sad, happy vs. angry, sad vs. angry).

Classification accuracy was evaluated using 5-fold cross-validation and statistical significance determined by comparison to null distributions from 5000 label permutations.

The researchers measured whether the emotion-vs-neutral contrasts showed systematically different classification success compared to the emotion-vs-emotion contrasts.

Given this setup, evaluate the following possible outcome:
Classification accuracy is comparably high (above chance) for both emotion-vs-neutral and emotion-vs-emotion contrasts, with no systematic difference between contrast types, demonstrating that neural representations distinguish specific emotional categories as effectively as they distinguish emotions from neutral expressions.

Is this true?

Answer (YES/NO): NO